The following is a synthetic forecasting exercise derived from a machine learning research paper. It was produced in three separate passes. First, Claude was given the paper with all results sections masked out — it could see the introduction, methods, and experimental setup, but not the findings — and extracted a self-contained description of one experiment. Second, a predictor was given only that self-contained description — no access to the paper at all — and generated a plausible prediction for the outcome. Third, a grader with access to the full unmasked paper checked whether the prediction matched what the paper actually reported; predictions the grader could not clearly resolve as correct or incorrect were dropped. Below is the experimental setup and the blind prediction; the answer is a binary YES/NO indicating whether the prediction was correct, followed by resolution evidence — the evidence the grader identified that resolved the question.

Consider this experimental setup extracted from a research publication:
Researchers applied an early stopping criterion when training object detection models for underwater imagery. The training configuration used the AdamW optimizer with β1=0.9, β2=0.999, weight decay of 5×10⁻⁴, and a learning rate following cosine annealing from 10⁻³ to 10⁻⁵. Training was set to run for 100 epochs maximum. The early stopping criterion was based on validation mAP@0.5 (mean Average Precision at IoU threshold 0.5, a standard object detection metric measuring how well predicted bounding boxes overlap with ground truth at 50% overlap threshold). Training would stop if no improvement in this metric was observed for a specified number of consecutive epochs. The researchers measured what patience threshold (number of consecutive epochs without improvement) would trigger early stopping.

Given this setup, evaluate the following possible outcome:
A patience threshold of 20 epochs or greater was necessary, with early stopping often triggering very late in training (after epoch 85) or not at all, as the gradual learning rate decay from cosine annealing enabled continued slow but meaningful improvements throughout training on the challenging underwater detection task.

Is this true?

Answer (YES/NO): NO